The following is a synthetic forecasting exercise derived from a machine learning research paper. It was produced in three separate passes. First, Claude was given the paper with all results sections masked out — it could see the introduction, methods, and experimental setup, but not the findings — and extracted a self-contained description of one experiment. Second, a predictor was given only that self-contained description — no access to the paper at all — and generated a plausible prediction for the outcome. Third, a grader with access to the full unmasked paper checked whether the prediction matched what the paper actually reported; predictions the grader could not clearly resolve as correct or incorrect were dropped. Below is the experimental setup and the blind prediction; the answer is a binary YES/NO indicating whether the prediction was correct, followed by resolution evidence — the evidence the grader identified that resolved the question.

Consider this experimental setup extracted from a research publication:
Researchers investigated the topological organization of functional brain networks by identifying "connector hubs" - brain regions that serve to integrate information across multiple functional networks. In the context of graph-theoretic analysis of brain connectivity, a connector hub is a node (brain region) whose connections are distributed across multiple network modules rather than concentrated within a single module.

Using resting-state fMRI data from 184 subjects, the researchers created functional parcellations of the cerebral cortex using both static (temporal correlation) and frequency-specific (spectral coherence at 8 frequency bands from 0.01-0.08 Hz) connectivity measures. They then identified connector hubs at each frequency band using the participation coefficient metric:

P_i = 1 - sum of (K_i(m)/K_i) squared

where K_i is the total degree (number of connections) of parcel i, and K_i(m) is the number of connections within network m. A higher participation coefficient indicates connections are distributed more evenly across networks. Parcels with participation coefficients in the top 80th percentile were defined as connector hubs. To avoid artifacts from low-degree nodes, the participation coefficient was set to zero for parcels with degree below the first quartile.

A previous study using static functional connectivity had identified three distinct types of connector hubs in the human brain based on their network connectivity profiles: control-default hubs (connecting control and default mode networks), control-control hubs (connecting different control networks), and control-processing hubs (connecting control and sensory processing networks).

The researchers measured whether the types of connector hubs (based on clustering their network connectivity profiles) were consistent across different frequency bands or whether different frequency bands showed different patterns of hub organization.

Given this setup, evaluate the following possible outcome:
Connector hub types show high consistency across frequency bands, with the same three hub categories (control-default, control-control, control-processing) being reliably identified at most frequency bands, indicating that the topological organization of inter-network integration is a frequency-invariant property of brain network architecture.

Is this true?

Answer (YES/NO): NO